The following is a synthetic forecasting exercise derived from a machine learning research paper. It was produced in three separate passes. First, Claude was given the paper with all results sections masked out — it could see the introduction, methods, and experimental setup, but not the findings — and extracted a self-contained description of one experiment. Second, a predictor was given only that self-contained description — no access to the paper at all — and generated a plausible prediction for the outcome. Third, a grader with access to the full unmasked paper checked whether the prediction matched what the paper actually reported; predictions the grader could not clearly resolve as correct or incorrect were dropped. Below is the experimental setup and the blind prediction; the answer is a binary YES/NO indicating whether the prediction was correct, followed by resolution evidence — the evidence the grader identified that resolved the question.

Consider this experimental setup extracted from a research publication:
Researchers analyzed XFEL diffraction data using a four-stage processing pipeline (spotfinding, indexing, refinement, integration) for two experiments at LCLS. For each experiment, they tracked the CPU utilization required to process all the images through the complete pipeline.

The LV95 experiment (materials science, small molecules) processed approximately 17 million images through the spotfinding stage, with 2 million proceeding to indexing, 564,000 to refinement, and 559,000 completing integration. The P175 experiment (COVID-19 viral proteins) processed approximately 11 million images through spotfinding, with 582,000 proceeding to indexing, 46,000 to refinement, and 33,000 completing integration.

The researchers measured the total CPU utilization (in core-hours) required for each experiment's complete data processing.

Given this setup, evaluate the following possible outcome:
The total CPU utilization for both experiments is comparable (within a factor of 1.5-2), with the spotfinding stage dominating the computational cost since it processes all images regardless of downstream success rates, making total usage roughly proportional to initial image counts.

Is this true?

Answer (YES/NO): NO